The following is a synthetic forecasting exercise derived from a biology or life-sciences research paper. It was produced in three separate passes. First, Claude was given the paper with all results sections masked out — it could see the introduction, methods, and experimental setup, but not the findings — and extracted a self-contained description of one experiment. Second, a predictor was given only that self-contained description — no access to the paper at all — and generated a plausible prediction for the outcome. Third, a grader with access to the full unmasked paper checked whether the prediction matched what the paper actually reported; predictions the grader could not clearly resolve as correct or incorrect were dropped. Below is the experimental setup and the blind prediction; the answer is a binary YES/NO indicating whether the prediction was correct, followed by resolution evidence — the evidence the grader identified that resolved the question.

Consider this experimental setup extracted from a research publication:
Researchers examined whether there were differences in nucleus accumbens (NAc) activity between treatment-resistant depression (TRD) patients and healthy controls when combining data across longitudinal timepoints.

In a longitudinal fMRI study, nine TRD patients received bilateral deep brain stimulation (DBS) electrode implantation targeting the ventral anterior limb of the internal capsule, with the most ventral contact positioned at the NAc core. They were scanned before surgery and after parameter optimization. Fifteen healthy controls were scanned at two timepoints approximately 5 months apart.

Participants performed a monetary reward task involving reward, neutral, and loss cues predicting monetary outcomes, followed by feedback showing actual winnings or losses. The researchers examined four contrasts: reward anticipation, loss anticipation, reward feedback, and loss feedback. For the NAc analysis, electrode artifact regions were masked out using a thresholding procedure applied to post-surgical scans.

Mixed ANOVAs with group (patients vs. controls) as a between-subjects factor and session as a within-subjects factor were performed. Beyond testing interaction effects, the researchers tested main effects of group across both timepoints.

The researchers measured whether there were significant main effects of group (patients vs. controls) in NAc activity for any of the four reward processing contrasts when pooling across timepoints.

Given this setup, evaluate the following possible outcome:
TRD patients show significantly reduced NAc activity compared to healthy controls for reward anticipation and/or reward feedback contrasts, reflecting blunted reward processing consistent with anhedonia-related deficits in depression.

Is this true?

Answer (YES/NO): NO